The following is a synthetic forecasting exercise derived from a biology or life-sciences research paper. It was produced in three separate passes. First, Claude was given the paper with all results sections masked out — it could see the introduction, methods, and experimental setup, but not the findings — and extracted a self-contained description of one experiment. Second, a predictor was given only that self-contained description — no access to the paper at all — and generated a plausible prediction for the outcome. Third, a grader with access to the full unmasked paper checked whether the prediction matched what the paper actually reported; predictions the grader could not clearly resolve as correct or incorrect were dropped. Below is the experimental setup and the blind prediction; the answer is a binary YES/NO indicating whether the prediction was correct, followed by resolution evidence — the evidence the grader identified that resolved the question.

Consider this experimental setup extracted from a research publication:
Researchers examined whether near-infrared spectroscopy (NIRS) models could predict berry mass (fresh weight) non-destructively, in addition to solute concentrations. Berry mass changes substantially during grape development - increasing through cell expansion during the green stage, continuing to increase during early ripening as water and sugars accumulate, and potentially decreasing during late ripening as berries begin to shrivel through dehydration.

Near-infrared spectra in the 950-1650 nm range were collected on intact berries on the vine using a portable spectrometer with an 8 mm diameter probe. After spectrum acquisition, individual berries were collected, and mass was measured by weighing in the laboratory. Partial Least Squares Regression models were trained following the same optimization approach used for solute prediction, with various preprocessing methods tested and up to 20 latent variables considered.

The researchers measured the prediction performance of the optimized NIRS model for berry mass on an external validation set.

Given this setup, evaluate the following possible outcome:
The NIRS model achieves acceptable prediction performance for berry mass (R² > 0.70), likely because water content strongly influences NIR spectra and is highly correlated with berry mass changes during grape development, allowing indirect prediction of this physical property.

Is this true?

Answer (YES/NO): NO